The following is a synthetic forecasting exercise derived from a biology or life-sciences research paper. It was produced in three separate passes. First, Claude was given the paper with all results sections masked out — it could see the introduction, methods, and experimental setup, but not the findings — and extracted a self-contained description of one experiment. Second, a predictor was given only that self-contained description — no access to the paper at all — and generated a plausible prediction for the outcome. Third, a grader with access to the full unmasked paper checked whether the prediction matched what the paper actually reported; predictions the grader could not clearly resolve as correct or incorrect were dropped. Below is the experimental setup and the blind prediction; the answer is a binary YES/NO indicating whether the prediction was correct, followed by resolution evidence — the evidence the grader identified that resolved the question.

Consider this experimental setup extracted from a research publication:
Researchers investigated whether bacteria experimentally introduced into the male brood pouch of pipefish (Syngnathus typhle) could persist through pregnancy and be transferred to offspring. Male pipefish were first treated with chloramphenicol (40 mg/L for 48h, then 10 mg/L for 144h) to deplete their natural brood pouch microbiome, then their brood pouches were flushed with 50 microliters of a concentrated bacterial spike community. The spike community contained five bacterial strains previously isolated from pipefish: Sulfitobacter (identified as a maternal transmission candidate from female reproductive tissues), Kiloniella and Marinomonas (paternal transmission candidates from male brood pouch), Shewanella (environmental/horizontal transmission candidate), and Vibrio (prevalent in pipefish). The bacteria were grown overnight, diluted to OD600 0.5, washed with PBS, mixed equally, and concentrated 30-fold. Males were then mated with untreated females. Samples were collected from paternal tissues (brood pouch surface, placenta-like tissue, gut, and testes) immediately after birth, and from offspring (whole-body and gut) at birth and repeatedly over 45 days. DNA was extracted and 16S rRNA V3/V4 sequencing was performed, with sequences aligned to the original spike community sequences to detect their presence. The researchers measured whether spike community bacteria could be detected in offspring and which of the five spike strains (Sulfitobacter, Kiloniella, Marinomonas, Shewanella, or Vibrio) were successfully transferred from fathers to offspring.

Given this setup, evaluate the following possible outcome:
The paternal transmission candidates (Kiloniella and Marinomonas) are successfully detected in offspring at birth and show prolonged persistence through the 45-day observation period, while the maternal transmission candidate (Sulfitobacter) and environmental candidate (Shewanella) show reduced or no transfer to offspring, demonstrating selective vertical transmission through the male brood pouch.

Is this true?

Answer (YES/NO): NO